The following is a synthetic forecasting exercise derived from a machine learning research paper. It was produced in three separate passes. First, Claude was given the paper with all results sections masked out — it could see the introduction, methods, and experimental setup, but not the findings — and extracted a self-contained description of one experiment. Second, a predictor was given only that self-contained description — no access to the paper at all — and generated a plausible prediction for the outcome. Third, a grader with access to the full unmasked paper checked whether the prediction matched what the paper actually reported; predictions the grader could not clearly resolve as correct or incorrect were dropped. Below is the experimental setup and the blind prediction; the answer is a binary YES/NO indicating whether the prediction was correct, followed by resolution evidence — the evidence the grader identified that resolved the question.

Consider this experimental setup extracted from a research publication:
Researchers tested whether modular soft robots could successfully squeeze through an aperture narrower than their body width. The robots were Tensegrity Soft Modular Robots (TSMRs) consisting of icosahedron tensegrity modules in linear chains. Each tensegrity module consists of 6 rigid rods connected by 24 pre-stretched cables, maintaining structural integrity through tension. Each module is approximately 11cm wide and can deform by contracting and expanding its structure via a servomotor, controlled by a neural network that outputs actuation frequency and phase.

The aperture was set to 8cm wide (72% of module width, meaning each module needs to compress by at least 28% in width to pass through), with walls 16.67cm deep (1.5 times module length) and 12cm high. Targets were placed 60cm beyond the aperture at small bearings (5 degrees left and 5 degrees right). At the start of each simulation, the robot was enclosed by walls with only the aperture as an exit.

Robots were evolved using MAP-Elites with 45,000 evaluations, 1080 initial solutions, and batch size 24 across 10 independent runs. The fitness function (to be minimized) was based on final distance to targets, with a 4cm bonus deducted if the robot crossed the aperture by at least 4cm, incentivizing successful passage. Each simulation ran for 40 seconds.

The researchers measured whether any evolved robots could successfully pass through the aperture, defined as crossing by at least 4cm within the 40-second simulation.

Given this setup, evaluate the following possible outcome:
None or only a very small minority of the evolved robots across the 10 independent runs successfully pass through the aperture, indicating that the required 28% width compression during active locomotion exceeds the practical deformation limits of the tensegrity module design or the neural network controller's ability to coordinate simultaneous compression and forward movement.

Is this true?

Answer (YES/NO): YES